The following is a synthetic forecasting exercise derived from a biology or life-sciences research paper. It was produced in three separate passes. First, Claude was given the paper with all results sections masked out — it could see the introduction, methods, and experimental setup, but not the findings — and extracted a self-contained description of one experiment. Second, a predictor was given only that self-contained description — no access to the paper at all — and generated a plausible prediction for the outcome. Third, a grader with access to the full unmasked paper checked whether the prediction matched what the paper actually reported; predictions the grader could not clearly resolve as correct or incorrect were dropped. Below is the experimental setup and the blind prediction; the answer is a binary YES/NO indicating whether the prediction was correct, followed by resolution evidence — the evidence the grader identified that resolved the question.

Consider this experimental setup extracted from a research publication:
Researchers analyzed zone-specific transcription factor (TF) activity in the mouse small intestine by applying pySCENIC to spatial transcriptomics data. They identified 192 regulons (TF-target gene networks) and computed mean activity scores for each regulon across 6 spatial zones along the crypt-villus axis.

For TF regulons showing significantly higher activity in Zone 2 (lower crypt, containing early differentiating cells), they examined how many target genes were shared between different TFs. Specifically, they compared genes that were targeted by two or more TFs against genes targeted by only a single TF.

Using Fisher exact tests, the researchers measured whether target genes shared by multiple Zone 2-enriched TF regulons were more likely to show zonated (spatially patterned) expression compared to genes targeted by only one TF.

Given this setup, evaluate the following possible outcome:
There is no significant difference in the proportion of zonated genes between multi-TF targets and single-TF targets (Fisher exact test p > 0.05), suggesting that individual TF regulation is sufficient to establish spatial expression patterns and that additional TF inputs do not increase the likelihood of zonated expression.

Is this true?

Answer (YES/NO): NO